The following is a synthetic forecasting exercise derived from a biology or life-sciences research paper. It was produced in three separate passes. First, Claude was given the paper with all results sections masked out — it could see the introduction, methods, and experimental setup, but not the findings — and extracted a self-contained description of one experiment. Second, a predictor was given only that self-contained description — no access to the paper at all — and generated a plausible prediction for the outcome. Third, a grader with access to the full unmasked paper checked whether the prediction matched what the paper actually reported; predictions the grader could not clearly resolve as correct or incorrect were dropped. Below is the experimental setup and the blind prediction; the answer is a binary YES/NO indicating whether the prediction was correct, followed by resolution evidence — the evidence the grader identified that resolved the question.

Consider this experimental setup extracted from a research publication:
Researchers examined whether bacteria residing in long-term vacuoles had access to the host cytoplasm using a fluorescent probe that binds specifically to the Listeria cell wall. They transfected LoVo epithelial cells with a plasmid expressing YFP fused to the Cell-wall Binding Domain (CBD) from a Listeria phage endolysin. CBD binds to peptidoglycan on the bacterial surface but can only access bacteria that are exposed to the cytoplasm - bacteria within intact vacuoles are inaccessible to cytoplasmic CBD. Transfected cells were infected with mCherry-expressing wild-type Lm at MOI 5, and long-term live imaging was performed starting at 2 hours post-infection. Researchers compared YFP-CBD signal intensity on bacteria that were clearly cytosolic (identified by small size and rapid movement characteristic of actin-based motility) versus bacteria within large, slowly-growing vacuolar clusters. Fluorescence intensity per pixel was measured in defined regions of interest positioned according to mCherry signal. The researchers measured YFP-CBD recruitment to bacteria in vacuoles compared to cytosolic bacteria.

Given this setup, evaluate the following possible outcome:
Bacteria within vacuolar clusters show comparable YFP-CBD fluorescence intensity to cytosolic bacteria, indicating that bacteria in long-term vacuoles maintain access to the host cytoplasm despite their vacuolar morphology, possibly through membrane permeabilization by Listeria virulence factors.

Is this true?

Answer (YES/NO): NO